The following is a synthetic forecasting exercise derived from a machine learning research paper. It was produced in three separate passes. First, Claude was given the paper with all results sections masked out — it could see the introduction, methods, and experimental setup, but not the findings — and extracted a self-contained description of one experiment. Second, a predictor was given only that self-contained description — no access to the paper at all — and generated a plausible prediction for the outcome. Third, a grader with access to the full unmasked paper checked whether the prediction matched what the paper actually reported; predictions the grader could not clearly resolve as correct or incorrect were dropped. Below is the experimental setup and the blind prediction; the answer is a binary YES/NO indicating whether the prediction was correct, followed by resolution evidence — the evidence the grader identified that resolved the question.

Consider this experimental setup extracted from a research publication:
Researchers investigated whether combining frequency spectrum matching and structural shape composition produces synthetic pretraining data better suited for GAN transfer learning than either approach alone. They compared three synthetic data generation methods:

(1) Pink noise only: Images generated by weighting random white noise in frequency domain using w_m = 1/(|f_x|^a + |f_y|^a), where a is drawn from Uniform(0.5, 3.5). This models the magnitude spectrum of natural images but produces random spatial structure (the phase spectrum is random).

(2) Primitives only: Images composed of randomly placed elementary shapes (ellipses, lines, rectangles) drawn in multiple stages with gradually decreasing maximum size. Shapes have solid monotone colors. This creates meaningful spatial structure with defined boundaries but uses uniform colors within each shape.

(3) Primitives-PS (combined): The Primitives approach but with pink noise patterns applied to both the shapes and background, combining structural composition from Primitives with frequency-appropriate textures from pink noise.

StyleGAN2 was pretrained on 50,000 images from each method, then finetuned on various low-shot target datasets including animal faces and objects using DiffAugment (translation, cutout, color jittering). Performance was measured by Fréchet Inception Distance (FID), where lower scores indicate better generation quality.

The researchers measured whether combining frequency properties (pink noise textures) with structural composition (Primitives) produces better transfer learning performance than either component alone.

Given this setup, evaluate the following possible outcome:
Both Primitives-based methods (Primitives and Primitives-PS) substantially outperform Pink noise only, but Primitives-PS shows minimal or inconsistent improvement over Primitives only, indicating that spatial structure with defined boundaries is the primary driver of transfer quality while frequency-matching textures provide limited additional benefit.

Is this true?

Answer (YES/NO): NO